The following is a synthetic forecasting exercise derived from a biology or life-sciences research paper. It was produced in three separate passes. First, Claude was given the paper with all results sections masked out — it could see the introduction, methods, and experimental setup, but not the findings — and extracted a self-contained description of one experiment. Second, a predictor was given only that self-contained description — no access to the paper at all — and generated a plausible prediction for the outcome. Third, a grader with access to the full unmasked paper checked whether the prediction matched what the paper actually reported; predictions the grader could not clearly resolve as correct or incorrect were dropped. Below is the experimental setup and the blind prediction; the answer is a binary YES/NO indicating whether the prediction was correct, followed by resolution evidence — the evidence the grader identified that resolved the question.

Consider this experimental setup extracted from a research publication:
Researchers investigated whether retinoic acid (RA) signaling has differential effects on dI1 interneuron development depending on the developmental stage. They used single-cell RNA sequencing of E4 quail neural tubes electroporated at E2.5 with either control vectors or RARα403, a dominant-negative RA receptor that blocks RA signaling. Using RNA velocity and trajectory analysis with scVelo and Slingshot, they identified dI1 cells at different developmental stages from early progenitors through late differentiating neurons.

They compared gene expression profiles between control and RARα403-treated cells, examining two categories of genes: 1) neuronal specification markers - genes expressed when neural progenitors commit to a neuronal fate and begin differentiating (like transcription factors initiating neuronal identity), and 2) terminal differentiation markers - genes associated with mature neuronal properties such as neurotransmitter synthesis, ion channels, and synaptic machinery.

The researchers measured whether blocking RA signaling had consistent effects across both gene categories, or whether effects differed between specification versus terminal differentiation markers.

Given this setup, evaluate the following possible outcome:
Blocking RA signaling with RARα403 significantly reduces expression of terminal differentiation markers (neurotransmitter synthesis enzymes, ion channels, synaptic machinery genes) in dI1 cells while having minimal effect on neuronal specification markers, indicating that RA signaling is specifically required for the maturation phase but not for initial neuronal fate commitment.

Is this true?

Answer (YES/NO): NO